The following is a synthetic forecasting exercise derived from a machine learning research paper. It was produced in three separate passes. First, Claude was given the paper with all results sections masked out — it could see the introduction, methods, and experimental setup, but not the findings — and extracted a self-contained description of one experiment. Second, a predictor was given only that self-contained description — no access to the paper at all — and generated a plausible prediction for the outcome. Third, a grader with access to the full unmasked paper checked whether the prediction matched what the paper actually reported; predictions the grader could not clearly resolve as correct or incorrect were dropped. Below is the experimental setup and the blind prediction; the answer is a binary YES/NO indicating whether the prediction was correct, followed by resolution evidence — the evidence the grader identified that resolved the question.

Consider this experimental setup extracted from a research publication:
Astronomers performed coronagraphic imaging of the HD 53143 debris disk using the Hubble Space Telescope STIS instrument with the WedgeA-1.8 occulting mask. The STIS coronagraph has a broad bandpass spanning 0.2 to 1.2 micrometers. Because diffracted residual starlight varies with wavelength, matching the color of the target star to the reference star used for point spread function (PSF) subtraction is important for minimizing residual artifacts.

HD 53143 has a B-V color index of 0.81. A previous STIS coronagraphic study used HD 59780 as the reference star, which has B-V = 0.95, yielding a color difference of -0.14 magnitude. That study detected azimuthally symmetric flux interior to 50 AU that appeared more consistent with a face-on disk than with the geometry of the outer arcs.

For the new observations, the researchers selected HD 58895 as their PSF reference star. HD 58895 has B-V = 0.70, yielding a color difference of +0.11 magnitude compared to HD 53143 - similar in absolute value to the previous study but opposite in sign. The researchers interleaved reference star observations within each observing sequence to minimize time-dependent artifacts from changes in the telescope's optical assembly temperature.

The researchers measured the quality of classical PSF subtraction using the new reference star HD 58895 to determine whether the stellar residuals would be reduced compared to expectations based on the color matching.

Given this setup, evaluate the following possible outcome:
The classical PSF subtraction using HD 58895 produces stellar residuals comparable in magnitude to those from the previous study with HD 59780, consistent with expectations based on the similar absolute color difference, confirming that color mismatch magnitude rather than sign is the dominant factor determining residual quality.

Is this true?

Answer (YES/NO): NO